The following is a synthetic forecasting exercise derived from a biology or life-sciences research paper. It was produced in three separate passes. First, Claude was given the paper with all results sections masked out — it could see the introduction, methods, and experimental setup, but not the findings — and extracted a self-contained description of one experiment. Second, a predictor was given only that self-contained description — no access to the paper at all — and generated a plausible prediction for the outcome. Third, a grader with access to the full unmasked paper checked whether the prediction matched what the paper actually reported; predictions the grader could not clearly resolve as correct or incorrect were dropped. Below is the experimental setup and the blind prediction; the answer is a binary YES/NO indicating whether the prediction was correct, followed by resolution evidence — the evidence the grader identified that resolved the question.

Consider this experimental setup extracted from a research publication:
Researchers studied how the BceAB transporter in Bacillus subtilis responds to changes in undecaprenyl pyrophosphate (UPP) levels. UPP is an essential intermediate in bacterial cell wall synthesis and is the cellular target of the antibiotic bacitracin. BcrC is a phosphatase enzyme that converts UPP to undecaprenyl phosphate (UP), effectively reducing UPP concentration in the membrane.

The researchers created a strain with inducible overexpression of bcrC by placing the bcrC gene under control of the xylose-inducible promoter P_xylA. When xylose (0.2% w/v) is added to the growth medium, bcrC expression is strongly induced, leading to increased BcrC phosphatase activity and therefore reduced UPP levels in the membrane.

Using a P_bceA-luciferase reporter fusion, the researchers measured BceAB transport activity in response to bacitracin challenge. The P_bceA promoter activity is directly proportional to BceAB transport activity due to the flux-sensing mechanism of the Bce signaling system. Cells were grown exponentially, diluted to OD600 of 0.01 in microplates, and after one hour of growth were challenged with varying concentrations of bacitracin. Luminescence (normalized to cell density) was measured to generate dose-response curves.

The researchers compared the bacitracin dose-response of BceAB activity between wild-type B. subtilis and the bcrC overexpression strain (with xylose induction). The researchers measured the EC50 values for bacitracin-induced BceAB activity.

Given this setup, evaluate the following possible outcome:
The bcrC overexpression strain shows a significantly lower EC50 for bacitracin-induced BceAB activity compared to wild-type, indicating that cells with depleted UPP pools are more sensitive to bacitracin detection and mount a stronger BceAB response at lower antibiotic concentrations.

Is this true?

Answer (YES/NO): NO